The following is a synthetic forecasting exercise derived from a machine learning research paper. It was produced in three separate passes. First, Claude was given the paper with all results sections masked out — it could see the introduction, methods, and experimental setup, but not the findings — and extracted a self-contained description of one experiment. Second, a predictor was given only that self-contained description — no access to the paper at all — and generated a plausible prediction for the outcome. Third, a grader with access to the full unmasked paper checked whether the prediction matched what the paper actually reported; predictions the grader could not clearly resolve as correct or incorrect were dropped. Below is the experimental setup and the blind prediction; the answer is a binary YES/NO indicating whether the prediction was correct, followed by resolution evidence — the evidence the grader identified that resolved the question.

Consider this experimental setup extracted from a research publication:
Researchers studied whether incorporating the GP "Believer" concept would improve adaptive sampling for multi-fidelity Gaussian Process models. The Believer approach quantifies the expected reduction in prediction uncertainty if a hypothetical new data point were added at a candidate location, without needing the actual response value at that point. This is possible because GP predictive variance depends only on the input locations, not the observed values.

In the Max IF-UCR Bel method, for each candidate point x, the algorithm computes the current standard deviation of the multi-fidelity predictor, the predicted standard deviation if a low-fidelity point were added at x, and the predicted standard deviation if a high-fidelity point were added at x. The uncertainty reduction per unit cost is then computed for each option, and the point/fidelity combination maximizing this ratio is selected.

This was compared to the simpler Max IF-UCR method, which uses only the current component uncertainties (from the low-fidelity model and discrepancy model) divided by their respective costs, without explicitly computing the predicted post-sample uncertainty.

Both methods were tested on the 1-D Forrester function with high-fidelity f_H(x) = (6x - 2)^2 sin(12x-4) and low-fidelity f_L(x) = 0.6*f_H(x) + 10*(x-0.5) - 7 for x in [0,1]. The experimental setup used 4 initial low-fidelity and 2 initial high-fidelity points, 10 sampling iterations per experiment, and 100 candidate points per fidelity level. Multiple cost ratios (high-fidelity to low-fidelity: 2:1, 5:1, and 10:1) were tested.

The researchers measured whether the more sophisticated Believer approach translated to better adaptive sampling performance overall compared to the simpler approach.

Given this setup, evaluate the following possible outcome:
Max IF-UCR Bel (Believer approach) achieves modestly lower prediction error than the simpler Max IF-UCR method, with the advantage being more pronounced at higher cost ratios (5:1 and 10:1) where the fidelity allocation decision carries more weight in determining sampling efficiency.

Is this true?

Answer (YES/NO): NO